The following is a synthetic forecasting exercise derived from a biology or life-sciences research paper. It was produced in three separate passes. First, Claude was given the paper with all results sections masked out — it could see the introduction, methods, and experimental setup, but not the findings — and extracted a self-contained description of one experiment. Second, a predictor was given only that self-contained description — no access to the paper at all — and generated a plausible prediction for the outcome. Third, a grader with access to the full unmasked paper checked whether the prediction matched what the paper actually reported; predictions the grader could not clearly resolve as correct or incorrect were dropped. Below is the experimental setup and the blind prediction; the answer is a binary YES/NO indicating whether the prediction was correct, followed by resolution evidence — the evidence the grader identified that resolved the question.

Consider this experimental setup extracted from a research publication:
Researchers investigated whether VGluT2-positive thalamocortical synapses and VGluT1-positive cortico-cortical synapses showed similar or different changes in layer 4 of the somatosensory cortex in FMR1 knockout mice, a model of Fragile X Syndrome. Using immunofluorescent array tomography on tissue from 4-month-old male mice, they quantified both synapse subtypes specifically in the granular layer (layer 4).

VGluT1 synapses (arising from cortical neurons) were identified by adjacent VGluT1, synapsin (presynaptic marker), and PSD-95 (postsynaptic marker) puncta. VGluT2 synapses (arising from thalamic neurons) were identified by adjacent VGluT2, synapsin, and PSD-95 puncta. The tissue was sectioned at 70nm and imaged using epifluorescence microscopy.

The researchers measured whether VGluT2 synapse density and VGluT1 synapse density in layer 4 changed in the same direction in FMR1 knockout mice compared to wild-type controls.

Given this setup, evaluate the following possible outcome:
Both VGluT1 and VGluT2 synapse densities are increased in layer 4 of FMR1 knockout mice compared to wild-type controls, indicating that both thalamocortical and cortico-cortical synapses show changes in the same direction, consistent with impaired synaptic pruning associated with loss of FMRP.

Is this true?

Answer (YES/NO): NO